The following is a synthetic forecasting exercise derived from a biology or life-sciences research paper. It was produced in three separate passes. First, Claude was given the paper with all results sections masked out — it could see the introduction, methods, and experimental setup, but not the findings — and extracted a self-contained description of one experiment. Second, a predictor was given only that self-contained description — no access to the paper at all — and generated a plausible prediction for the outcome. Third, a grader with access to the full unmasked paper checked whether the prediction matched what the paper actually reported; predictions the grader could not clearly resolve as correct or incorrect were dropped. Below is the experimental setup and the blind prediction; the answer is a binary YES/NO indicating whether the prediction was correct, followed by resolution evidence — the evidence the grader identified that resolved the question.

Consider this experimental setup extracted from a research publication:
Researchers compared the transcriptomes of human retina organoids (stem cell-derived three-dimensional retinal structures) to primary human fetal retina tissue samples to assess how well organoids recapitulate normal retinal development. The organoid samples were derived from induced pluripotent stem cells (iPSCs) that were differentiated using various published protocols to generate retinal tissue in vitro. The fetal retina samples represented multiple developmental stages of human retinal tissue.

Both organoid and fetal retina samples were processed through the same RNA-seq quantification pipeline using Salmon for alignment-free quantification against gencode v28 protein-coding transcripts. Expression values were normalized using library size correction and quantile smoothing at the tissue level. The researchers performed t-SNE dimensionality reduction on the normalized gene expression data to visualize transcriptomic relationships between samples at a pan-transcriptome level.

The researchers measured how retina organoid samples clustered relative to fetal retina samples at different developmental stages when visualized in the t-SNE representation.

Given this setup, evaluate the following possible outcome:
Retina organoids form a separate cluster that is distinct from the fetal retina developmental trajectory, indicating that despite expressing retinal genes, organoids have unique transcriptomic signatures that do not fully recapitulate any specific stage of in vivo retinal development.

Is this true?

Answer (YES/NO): NO